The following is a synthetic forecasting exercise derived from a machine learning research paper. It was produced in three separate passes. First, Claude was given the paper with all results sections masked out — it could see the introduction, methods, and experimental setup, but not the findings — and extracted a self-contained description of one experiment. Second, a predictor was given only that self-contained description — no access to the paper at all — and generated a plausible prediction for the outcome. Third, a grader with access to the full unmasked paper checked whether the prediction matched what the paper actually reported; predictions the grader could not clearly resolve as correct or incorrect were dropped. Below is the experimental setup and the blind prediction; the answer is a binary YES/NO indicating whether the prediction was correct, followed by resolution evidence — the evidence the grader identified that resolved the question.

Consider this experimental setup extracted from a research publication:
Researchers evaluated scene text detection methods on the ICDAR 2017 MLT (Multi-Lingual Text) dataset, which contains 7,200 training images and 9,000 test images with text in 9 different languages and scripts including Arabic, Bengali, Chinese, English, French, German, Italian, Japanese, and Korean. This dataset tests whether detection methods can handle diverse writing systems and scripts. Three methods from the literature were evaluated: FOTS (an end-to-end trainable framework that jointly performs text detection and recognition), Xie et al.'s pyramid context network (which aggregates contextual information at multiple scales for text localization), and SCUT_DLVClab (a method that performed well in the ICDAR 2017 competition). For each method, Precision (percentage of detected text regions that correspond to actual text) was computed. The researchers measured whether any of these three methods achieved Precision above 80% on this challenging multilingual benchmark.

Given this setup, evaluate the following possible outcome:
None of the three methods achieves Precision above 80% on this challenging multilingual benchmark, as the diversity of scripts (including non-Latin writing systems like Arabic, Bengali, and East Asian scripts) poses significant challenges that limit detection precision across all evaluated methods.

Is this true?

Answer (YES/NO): NO